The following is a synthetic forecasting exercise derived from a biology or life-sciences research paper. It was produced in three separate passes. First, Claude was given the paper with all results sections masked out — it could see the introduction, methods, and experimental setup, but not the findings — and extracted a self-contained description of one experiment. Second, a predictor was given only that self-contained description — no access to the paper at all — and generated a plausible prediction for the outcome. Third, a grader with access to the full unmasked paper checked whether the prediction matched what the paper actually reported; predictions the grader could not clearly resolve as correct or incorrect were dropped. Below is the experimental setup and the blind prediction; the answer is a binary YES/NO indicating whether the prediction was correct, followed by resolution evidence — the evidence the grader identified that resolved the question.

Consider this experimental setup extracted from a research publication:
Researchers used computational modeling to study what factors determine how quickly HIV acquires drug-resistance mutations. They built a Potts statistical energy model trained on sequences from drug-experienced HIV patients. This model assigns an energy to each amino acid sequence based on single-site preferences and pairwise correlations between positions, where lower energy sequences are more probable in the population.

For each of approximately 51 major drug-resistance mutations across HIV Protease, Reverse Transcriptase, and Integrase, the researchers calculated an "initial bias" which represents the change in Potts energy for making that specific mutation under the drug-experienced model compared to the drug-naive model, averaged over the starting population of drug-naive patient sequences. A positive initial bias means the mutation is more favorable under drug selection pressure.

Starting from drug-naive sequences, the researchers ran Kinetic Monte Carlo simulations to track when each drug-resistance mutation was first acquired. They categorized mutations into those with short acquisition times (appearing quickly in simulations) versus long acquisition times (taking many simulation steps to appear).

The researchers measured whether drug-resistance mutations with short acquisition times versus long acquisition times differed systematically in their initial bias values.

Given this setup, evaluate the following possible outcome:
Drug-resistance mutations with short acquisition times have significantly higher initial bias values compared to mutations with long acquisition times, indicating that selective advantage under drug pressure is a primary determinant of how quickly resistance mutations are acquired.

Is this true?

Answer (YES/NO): YES